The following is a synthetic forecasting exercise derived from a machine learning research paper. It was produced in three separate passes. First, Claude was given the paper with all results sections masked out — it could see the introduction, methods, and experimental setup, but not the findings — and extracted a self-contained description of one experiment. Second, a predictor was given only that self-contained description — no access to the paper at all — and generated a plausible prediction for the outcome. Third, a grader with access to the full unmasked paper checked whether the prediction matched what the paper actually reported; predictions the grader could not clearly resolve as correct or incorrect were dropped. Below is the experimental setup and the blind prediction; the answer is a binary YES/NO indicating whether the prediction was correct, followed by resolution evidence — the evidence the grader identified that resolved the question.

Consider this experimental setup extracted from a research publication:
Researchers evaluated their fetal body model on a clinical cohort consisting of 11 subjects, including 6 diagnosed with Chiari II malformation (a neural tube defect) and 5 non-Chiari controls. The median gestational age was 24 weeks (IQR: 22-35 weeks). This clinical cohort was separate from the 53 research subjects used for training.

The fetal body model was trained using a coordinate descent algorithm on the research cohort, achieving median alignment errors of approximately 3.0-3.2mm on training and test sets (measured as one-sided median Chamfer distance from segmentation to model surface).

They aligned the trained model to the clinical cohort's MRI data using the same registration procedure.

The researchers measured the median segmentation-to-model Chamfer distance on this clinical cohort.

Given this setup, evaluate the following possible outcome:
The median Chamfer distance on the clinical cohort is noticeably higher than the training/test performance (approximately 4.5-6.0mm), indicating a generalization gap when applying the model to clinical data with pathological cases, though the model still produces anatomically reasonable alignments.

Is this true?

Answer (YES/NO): NO